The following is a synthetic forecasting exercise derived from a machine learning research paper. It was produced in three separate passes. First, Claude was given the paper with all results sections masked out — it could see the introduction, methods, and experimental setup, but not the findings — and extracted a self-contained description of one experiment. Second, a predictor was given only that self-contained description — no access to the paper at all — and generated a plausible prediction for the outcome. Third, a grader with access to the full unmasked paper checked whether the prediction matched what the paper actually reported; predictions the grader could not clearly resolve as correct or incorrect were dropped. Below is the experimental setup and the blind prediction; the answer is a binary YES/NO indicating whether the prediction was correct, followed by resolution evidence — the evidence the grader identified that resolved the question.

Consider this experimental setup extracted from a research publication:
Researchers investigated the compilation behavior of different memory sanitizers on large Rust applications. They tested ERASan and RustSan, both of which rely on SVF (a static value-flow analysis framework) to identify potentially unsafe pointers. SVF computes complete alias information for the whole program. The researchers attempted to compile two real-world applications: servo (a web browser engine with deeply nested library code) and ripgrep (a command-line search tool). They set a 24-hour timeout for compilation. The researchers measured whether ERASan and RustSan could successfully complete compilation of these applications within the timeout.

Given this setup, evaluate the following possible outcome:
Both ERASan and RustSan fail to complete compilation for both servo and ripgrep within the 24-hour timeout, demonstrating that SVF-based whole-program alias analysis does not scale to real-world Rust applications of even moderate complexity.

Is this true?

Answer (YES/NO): NO